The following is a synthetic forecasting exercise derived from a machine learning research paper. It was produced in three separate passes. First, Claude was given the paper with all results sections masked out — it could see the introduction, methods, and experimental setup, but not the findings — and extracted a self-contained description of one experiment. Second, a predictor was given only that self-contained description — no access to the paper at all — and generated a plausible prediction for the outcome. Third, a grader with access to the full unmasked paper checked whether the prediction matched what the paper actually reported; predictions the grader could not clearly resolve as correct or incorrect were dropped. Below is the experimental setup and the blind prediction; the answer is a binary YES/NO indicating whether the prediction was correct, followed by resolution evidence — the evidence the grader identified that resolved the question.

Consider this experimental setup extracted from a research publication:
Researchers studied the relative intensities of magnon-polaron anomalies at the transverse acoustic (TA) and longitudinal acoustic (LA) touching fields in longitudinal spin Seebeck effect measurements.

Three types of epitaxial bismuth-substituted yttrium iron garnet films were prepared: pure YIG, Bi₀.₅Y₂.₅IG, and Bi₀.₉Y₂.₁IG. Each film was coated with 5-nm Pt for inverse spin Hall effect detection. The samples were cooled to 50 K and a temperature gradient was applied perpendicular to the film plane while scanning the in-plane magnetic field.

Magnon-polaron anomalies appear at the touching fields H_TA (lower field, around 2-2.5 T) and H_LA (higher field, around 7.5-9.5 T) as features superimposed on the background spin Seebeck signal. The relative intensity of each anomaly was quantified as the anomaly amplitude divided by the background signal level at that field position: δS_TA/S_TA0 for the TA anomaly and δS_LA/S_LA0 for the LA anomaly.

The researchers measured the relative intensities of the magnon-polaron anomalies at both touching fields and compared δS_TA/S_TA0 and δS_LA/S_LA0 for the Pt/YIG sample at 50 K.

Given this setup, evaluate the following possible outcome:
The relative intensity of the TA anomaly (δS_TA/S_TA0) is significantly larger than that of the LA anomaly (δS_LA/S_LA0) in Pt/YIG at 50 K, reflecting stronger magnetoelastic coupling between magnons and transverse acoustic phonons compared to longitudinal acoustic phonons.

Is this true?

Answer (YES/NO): NO